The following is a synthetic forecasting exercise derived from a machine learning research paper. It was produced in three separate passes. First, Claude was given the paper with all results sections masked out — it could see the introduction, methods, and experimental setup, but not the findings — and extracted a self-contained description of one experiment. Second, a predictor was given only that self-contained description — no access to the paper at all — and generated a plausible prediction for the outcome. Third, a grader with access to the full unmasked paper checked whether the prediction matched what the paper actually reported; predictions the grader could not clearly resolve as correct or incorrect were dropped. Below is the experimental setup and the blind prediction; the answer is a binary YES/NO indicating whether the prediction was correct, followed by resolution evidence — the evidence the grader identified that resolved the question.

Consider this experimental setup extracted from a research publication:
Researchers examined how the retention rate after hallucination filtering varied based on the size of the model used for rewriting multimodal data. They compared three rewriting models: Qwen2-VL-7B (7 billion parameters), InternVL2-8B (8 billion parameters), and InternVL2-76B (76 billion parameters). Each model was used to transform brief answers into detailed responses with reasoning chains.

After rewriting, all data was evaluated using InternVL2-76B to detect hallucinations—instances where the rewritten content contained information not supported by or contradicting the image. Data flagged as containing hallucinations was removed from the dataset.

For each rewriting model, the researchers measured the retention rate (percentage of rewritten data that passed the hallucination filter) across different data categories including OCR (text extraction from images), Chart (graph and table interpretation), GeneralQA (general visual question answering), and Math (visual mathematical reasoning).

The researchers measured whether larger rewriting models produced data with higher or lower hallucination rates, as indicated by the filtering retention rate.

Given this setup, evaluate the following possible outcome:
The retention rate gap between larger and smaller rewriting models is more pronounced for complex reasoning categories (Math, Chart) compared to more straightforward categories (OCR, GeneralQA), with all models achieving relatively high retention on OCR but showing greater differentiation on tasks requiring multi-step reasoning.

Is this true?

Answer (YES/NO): NO